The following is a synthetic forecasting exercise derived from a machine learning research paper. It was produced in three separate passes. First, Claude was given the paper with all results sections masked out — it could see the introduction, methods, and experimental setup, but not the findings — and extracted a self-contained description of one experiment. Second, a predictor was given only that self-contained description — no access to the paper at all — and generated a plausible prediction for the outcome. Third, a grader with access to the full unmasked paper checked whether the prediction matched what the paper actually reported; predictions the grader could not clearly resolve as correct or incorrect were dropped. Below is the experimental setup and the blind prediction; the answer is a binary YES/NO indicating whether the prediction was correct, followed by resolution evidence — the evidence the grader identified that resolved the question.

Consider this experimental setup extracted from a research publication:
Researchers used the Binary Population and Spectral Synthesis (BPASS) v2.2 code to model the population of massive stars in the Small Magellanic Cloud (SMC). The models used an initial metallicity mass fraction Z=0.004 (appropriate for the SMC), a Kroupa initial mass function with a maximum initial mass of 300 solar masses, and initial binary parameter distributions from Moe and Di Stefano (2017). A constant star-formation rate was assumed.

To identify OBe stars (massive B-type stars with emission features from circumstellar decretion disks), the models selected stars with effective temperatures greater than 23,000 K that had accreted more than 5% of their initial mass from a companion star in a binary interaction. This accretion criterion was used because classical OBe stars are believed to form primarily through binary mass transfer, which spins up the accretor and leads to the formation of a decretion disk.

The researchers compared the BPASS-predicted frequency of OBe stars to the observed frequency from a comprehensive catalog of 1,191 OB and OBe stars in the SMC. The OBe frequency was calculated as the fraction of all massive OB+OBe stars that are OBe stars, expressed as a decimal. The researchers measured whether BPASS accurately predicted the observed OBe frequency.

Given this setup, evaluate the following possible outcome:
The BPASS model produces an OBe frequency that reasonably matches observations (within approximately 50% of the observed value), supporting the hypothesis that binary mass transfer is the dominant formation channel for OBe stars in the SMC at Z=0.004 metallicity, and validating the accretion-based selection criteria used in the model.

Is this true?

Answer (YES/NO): NO